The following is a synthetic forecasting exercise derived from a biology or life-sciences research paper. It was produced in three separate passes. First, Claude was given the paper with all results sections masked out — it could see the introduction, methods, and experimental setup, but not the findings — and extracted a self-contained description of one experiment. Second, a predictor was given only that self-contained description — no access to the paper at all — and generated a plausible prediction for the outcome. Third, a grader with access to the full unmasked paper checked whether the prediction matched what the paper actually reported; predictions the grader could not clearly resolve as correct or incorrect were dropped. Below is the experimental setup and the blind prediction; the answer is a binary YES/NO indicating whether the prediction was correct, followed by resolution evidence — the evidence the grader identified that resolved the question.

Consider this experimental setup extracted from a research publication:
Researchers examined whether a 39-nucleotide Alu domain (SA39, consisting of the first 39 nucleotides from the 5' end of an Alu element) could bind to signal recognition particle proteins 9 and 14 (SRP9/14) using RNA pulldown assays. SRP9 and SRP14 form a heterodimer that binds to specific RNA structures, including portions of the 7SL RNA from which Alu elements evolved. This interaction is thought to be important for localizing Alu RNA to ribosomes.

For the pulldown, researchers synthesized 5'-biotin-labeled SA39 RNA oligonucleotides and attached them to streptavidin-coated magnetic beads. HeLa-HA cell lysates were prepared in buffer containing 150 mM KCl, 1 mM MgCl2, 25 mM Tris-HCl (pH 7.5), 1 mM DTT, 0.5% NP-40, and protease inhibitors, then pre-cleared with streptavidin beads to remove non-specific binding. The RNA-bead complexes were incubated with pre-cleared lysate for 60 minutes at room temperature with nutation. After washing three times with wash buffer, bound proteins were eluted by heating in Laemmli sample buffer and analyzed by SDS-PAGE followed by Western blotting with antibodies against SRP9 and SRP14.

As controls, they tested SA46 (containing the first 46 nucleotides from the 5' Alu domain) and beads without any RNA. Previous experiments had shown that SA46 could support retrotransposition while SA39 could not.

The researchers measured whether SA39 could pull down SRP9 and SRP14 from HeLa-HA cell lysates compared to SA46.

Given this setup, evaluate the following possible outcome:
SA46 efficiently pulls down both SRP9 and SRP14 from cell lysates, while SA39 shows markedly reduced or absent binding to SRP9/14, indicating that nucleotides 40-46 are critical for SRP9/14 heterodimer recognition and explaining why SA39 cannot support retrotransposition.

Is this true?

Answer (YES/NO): NO